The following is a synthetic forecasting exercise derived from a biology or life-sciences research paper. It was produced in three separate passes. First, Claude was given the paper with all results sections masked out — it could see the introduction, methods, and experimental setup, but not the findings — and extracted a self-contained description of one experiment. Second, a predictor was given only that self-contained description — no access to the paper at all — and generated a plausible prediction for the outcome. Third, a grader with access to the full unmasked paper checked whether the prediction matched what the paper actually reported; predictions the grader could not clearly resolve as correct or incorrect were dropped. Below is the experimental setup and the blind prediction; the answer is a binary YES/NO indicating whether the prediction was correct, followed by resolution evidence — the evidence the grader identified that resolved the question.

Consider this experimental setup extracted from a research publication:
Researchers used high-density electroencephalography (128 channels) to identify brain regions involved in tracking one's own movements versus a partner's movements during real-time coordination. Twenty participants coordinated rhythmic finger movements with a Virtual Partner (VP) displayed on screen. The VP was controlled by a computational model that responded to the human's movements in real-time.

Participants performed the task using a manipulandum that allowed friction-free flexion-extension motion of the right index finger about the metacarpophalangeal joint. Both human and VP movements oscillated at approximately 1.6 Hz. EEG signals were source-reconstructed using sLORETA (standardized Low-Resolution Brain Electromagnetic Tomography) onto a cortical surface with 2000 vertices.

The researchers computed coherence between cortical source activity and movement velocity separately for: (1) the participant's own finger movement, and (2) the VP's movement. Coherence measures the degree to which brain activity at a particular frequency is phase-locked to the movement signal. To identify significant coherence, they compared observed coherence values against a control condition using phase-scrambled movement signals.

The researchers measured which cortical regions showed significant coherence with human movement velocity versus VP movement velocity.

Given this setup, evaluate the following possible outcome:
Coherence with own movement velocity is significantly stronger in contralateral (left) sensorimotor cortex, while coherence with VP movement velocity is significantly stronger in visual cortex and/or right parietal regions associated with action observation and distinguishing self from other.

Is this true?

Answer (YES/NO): YES